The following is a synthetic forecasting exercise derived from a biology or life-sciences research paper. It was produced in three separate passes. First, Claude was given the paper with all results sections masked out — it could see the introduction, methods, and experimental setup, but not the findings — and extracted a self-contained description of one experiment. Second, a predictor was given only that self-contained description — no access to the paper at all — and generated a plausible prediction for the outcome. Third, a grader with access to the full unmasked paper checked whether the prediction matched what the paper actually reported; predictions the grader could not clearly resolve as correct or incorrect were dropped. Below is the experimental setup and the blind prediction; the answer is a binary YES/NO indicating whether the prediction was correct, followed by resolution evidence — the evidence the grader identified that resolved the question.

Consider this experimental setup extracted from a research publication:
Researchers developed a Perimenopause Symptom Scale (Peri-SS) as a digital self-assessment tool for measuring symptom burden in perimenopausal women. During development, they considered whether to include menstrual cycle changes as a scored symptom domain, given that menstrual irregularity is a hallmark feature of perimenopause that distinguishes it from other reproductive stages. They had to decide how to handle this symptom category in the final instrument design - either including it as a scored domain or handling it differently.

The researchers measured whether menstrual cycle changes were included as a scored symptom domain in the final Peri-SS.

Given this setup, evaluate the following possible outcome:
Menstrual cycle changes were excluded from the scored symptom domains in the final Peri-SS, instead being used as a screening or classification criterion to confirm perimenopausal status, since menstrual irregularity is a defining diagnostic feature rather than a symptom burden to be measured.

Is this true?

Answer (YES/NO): YES